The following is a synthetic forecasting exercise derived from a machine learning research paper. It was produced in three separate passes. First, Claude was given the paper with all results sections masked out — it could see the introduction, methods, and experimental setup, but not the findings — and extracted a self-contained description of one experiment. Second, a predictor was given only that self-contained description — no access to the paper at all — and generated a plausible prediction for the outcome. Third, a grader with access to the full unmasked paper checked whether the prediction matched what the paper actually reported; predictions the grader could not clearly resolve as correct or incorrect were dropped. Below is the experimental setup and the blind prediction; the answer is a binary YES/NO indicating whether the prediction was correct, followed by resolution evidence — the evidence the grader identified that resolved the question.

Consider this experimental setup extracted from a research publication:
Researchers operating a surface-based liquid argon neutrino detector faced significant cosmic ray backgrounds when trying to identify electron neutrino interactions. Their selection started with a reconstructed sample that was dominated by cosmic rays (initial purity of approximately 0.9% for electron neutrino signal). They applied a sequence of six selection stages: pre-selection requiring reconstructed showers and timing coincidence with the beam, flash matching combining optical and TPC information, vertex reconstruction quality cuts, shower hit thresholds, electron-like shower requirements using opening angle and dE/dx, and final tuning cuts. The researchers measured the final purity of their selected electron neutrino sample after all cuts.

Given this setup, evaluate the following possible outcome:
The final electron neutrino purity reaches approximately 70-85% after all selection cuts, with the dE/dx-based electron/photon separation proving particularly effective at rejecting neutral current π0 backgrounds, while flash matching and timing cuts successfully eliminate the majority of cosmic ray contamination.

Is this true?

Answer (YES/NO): NO